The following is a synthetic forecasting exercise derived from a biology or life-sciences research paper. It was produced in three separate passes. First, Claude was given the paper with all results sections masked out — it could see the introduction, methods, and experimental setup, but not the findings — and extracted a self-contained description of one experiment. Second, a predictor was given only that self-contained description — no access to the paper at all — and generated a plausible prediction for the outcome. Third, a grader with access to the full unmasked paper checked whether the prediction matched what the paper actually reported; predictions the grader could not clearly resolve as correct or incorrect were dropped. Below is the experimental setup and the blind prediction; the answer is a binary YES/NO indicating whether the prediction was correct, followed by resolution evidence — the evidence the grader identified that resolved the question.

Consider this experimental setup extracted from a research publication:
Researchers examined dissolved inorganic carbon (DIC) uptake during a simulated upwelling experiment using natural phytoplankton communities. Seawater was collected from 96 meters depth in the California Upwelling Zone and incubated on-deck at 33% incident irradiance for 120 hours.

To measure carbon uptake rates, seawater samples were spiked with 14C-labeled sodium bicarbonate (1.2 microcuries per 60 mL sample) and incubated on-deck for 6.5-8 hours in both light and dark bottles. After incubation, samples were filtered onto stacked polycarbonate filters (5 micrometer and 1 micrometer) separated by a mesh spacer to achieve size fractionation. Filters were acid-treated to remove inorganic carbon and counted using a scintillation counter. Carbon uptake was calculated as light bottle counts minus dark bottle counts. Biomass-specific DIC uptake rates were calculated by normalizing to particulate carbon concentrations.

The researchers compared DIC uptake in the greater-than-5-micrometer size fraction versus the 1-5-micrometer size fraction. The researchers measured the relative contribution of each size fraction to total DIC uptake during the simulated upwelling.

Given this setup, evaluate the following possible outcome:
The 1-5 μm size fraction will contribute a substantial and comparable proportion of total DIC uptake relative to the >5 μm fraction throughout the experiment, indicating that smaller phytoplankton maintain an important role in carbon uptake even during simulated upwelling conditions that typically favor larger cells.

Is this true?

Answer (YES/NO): NO